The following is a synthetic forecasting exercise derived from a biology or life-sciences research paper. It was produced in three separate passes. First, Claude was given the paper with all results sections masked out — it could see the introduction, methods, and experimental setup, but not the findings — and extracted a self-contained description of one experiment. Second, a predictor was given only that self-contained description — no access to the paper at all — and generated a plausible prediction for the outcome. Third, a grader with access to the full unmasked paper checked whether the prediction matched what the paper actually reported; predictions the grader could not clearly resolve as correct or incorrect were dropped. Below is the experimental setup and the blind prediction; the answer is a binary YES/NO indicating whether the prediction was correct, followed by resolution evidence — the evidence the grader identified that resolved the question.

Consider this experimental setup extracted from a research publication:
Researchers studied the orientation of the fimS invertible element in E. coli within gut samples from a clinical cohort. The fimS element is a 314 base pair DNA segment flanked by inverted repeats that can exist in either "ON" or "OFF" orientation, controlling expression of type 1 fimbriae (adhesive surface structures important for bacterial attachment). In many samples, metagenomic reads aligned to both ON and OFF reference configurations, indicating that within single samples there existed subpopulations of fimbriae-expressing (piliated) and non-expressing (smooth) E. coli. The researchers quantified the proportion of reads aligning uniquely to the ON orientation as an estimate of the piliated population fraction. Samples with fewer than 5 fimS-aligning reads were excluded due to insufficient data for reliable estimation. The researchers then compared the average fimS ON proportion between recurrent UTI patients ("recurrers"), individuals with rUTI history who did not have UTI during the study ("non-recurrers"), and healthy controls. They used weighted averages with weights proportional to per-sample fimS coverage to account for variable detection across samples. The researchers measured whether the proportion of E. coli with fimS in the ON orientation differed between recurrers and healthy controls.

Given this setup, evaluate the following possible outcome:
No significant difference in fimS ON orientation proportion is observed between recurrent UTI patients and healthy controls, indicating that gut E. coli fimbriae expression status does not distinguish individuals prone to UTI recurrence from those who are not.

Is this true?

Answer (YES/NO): YES